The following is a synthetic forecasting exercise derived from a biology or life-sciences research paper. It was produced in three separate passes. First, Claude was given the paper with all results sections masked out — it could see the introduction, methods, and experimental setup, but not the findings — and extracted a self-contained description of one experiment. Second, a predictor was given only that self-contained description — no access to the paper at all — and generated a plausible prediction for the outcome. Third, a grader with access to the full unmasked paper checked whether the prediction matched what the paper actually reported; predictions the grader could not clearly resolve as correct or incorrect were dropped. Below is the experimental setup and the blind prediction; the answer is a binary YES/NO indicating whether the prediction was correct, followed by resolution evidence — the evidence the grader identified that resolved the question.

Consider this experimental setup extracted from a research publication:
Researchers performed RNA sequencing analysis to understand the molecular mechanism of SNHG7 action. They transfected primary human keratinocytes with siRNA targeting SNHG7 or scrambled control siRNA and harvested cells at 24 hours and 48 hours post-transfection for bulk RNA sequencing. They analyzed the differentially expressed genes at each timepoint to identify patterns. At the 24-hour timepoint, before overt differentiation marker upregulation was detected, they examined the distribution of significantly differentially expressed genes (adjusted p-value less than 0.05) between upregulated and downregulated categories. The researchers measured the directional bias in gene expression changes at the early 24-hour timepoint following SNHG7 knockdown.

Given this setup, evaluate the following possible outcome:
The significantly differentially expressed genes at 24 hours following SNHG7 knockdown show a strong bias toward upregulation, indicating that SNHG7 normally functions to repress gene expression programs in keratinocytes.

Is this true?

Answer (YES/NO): NO